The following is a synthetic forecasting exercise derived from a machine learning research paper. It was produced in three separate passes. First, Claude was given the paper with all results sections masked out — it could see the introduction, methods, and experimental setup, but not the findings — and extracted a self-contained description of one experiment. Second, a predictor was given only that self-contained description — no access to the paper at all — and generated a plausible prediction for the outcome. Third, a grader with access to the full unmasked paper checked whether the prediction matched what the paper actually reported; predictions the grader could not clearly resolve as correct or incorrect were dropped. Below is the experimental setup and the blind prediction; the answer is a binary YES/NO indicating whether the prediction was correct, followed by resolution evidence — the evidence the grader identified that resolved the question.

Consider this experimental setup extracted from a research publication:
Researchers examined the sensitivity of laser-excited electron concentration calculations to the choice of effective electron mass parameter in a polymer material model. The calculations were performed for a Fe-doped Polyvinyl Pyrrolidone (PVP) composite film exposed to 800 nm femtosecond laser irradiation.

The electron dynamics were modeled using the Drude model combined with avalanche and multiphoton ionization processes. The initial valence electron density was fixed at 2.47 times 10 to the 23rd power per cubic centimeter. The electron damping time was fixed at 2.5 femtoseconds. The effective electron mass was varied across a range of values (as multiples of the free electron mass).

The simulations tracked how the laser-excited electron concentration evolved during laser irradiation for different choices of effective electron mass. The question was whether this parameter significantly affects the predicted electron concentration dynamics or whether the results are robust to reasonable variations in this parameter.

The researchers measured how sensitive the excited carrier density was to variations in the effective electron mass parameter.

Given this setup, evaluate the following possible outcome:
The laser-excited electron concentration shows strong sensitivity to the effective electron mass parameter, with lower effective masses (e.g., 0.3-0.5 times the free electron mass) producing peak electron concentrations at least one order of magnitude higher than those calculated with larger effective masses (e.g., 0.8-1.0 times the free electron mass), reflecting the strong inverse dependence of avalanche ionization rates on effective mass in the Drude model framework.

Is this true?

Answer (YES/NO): NO